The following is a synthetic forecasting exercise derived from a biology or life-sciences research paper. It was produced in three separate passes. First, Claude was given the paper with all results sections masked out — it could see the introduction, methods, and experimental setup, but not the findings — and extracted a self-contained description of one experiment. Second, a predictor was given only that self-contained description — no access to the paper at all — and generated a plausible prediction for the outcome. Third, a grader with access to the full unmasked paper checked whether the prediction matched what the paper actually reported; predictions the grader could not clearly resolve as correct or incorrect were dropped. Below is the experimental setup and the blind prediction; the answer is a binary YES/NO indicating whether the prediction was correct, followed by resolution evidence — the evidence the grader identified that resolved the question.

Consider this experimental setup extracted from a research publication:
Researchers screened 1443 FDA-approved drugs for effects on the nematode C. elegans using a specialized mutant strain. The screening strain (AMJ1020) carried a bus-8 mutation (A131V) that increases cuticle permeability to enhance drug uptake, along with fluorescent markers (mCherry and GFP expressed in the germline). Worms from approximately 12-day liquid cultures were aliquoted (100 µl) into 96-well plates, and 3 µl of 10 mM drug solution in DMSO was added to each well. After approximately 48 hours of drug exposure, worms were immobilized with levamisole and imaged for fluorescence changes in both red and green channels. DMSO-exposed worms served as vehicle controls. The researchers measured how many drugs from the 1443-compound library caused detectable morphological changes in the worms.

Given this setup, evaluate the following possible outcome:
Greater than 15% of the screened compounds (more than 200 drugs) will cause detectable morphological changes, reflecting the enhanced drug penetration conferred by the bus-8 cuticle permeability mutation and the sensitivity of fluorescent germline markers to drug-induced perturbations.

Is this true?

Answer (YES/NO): NO